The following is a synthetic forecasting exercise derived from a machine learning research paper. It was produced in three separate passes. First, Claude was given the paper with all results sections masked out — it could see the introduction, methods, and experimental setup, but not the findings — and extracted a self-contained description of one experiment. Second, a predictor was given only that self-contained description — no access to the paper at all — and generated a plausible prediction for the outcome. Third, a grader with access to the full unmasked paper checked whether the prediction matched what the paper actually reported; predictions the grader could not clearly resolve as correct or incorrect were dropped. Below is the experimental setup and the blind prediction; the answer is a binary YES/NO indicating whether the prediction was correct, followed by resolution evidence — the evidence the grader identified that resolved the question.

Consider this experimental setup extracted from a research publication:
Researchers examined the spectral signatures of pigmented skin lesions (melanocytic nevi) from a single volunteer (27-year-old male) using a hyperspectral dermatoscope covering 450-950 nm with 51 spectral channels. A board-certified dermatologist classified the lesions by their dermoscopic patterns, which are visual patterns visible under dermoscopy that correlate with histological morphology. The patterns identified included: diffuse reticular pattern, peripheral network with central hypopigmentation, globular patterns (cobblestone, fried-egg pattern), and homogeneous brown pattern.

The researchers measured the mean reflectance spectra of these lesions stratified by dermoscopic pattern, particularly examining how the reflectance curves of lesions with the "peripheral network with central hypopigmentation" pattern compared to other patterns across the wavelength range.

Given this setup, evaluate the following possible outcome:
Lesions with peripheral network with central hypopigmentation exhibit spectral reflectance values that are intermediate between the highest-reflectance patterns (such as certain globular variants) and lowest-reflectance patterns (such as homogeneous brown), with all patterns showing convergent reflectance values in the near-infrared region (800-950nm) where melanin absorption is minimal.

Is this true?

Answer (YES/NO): NO